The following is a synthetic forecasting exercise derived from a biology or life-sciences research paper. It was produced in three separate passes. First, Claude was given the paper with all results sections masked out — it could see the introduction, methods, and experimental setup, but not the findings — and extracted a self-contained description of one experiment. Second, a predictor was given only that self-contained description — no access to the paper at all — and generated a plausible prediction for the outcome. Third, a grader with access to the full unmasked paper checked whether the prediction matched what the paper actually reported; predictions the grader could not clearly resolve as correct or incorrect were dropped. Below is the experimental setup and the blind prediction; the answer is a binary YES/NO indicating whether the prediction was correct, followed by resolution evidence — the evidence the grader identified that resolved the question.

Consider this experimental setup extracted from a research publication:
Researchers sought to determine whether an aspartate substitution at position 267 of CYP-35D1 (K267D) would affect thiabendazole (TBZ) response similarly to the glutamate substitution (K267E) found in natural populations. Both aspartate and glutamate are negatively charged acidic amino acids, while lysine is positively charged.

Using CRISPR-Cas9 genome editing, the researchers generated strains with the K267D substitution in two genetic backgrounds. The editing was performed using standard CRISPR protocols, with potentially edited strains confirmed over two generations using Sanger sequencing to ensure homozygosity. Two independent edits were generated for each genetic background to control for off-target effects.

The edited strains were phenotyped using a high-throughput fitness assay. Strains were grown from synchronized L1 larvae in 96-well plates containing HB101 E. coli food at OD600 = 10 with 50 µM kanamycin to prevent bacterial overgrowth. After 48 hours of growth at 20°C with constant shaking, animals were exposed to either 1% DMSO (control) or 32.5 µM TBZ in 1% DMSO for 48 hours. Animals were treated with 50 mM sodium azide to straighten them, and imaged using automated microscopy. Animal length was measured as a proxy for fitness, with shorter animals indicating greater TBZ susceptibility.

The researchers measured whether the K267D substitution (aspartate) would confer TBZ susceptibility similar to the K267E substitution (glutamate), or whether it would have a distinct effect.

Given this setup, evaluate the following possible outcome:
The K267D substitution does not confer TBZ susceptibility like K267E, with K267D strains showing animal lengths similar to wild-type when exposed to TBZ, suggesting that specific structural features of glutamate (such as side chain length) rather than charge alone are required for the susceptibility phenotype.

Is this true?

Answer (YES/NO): YES